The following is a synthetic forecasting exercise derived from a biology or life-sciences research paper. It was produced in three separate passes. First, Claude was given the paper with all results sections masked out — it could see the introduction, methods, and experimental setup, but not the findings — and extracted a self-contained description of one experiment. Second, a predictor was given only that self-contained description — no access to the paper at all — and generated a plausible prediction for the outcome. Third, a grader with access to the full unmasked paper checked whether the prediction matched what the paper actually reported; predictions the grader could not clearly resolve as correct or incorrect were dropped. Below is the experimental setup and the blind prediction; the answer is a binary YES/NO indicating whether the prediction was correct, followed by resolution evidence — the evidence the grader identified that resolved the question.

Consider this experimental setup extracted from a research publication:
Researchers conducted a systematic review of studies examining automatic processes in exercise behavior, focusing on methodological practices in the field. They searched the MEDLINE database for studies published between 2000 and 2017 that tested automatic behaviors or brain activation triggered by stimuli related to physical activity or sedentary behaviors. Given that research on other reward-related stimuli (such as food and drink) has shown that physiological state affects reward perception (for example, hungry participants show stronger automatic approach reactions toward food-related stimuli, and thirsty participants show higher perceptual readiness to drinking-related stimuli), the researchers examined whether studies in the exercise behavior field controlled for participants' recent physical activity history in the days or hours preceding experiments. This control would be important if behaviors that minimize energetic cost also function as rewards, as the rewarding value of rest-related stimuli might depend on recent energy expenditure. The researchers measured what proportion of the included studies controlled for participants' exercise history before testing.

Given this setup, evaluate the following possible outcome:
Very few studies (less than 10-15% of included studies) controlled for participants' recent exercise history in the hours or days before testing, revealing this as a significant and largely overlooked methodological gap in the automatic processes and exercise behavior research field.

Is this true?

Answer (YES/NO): NO